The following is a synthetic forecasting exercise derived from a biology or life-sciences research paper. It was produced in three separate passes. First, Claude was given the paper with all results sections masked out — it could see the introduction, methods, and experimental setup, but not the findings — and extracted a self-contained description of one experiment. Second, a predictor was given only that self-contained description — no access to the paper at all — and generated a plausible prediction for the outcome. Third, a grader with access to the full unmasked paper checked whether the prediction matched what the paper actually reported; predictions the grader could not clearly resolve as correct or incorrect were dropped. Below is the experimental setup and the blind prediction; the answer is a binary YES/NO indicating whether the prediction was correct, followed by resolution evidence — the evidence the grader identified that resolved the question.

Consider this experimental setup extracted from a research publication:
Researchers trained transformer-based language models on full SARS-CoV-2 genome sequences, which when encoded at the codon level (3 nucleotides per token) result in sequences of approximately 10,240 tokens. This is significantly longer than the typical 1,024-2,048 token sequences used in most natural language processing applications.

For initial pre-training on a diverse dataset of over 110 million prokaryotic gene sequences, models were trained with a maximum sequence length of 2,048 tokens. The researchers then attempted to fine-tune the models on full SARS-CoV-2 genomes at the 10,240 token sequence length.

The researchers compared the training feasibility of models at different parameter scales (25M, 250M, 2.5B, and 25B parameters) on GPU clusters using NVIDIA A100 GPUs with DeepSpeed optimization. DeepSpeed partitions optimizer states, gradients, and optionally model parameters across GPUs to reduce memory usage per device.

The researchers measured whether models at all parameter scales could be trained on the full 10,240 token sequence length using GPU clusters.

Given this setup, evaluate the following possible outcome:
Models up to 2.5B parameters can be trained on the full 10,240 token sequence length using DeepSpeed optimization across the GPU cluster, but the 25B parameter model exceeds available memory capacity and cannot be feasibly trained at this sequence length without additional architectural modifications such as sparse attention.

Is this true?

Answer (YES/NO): NO